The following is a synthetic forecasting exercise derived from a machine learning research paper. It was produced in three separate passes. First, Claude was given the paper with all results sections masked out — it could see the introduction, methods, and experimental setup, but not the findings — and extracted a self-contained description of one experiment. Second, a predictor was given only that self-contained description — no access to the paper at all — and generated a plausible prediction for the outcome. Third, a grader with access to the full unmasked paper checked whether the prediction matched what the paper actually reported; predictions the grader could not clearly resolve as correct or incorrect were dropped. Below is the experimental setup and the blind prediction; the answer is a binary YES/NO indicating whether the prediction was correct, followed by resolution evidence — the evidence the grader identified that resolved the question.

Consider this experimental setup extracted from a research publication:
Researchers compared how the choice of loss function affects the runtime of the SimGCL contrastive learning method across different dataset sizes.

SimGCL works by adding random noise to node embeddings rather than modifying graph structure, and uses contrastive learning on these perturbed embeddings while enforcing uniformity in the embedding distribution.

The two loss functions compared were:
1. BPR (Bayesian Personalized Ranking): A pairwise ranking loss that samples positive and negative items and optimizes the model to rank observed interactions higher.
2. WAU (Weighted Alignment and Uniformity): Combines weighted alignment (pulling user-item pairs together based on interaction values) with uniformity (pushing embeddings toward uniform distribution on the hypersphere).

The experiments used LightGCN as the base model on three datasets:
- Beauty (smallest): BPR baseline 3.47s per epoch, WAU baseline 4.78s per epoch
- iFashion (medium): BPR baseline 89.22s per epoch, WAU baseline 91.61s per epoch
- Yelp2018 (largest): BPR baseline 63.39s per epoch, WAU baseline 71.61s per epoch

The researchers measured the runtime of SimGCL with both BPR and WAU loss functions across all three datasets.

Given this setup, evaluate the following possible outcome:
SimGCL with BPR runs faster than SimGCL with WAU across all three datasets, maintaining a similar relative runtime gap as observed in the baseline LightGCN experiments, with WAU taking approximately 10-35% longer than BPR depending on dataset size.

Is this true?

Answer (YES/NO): NO